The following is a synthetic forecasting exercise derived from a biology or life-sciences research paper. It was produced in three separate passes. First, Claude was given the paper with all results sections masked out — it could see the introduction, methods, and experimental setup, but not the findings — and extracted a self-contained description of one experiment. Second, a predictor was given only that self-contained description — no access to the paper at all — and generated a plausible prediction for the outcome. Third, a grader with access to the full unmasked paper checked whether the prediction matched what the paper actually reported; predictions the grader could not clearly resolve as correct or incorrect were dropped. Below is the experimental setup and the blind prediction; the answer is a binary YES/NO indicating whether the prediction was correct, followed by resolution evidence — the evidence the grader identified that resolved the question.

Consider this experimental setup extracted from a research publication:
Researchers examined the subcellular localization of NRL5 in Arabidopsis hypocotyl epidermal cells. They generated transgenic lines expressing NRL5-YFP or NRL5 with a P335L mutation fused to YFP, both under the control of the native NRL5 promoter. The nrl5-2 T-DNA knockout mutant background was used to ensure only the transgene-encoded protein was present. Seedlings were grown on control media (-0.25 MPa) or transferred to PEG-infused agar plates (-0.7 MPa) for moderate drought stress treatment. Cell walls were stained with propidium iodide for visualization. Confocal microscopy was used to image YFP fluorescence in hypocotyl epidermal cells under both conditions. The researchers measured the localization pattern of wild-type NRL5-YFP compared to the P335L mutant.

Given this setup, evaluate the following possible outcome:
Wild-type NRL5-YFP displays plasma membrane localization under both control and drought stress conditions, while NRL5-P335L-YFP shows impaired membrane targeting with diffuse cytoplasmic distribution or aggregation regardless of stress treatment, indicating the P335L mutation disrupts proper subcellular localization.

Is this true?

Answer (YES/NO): NO